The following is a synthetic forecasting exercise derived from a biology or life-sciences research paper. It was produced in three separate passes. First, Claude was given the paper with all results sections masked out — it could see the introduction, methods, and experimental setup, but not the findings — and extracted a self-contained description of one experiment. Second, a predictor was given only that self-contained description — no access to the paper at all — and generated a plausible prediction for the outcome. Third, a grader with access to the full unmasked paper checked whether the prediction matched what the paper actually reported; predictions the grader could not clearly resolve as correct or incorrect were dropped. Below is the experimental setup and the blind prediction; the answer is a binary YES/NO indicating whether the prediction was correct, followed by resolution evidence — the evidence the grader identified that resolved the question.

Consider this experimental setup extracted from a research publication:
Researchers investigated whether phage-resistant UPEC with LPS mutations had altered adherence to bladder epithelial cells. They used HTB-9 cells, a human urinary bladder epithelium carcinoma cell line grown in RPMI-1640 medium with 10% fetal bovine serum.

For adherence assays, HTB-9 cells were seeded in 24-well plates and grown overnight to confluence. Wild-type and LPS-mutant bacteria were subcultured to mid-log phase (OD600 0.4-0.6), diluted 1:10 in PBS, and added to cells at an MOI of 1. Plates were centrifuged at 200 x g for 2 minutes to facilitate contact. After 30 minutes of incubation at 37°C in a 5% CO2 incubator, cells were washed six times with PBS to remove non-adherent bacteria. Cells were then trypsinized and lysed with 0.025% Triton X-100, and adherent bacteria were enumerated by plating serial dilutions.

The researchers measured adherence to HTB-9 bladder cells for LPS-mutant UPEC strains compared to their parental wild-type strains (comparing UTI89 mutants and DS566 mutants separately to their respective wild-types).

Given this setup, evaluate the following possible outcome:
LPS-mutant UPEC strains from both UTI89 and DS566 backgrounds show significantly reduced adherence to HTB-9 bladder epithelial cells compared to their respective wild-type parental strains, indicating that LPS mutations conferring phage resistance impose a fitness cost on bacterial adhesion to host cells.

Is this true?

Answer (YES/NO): NO